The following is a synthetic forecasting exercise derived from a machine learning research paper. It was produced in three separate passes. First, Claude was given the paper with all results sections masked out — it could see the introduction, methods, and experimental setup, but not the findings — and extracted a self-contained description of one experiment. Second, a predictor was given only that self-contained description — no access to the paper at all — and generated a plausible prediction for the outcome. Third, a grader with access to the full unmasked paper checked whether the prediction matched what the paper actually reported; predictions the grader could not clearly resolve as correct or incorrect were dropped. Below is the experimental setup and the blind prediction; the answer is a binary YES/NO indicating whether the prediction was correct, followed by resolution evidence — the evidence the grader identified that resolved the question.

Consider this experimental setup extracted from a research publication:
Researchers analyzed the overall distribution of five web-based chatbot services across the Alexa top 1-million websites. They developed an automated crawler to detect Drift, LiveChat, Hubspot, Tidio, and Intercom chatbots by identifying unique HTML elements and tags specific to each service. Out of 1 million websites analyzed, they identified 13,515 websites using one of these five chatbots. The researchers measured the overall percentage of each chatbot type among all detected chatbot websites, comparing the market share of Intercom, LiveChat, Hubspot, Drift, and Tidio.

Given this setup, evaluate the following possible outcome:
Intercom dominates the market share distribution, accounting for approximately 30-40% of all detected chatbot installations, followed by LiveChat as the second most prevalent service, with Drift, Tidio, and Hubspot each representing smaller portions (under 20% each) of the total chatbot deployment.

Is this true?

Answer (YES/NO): NO